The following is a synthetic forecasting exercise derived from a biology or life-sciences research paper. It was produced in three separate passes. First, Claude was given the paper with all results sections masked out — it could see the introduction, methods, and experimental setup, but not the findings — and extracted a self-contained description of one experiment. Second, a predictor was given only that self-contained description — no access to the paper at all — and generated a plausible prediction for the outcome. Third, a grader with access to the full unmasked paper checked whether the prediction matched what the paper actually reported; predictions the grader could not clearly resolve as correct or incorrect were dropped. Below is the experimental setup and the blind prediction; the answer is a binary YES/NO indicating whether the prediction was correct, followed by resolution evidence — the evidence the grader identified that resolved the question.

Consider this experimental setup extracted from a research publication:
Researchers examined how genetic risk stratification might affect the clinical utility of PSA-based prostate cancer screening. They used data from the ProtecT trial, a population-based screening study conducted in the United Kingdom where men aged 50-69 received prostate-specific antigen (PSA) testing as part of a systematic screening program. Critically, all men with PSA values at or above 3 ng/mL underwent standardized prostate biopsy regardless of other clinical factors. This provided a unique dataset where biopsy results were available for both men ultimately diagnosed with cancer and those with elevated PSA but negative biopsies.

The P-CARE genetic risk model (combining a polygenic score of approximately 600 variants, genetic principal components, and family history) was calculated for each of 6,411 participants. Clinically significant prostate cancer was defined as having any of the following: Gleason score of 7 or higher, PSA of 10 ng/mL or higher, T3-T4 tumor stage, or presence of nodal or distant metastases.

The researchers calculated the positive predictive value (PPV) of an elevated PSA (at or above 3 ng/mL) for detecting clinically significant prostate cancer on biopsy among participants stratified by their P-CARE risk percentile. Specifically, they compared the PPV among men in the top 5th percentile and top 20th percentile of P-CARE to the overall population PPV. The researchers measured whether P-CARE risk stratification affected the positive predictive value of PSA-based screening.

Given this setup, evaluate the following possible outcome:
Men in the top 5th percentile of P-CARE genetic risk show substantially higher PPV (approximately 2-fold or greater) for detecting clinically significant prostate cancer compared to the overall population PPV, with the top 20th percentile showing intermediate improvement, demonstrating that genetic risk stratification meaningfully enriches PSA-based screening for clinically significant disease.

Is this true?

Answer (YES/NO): NO